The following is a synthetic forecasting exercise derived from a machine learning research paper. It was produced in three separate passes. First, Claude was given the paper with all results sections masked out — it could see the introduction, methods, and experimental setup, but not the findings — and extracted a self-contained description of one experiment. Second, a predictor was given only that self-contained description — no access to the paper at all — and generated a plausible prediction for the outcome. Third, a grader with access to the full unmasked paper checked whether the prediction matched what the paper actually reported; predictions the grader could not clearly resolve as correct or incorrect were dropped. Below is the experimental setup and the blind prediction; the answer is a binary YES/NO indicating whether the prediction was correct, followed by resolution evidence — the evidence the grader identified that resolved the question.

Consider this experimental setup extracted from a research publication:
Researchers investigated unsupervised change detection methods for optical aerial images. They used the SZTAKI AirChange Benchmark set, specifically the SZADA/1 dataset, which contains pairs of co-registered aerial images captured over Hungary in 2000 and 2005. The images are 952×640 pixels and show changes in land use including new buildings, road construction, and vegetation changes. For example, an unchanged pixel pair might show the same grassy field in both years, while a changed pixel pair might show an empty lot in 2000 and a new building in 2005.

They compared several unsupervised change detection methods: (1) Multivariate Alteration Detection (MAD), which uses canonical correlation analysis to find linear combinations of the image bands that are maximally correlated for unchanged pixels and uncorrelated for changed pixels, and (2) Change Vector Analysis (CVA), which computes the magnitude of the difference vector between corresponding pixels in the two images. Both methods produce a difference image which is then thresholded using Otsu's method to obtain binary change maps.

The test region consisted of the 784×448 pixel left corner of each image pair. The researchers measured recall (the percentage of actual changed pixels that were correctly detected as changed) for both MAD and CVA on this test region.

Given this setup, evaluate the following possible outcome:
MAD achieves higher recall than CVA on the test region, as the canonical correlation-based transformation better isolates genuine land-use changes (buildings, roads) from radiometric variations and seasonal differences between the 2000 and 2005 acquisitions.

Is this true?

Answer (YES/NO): NO